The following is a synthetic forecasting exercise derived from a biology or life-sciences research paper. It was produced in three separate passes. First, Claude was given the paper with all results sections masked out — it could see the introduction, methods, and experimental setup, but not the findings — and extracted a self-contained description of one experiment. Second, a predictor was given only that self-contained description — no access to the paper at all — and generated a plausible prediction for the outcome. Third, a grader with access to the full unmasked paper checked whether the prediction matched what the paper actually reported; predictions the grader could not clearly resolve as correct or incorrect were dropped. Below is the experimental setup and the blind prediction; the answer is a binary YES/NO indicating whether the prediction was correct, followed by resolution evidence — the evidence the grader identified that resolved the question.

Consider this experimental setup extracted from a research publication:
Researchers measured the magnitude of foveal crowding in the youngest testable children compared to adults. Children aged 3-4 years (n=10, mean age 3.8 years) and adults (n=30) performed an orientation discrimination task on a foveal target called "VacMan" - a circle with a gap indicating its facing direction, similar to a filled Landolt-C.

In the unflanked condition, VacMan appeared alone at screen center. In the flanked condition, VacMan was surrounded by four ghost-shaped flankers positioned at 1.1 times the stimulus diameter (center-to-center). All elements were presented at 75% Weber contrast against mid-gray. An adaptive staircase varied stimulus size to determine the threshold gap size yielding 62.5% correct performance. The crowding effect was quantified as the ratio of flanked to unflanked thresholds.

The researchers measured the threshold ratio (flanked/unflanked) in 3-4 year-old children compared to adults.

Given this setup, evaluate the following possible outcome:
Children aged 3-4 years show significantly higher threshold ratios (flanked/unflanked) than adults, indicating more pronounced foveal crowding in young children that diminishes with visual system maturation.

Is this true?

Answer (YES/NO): YES